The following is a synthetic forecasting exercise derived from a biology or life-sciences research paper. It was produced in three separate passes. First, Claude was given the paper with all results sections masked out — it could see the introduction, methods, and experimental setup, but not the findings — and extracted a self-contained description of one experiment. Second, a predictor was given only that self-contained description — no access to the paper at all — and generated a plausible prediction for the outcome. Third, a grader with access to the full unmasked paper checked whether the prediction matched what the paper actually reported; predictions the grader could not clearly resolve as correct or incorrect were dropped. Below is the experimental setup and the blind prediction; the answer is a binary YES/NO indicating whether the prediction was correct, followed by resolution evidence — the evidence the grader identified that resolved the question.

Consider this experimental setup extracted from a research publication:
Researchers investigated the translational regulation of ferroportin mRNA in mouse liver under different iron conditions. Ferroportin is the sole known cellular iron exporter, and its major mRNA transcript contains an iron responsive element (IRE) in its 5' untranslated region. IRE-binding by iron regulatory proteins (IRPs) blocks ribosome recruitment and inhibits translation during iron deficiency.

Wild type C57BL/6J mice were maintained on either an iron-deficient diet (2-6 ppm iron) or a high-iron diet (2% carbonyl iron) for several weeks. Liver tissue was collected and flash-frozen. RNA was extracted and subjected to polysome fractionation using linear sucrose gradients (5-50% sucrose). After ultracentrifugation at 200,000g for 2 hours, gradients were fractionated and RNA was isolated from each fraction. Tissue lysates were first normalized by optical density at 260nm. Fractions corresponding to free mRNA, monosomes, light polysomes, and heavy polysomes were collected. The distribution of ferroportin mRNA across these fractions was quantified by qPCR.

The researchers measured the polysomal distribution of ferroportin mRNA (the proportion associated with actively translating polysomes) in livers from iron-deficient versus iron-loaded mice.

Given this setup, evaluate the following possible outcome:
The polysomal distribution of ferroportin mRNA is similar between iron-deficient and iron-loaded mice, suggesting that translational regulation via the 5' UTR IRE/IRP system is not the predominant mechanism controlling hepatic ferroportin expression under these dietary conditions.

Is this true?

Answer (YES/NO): NO